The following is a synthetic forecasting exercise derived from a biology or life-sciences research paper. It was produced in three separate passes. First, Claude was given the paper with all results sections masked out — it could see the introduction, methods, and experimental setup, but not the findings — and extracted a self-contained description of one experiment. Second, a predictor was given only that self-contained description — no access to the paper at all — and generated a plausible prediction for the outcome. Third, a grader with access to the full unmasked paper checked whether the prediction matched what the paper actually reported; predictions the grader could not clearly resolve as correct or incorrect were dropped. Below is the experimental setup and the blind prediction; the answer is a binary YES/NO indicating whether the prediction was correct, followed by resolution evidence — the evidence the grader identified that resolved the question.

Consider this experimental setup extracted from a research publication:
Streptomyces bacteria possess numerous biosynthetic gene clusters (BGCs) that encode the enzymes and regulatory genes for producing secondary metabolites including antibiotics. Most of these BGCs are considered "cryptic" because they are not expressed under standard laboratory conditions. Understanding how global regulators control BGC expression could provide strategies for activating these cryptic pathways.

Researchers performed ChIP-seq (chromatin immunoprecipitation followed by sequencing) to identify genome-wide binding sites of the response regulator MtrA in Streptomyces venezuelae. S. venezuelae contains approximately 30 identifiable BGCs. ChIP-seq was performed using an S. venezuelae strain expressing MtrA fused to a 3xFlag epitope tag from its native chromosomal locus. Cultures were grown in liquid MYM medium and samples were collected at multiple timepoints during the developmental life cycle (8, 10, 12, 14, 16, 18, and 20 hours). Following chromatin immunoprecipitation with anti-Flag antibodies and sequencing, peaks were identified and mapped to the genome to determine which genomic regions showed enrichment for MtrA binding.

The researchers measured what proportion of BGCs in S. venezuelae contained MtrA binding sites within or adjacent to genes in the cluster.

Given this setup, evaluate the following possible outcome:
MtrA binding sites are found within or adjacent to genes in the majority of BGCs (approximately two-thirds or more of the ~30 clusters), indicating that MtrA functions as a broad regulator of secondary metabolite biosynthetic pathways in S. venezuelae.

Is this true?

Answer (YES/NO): YES